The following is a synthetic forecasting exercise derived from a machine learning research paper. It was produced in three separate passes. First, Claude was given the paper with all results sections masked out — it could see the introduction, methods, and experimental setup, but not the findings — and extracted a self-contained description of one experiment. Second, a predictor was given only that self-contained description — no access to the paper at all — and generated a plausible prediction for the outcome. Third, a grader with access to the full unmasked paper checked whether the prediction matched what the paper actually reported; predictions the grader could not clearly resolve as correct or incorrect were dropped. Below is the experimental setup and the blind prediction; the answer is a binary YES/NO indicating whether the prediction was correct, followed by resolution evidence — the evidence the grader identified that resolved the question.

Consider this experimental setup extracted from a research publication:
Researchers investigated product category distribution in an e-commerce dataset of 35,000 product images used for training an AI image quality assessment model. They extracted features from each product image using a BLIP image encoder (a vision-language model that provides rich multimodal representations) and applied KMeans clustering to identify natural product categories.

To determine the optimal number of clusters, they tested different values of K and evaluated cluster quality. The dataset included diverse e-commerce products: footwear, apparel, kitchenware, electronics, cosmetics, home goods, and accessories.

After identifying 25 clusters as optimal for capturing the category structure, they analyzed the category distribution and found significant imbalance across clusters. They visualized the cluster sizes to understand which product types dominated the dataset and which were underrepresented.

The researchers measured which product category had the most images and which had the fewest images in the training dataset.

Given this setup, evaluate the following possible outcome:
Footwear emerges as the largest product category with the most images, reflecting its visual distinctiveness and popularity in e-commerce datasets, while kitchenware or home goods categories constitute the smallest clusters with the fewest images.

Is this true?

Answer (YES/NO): NO